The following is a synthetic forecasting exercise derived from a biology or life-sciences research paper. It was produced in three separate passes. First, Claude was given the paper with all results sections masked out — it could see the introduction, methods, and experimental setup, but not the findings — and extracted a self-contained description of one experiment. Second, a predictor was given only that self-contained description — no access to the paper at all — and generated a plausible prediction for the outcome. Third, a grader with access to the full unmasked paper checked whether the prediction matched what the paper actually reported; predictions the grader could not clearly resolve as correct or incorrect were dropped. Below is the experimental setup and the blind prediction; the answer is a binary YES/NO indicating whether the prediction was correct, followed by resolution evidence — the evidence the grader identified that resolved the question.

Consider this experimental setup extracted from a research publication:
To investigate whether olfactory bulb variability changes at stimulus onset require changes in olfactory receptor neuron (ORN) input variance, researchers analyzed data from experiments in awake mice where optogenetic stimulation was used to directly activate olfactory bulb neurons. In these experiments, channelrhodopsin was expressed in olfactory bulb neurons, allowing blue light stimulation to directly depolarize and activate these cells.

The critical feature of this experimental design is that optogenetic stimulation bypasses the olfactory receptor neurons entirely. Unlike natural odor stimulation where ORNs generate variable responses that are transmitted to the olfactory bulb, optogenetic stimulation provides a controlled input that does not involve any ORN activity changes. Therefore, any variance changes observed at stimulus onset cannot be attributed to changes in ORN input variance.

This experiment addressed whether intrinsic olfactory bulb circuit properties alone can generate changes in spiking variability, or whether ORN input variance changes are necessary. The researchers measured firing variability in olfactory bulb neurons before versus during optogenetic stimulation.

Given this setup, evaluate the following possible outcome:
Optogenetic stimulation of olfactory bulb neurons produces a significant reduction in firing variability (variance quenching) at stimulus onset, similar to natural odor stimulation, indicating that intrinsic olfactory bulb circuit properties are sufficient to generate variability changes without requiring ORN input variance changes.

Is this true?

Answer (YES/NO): NO